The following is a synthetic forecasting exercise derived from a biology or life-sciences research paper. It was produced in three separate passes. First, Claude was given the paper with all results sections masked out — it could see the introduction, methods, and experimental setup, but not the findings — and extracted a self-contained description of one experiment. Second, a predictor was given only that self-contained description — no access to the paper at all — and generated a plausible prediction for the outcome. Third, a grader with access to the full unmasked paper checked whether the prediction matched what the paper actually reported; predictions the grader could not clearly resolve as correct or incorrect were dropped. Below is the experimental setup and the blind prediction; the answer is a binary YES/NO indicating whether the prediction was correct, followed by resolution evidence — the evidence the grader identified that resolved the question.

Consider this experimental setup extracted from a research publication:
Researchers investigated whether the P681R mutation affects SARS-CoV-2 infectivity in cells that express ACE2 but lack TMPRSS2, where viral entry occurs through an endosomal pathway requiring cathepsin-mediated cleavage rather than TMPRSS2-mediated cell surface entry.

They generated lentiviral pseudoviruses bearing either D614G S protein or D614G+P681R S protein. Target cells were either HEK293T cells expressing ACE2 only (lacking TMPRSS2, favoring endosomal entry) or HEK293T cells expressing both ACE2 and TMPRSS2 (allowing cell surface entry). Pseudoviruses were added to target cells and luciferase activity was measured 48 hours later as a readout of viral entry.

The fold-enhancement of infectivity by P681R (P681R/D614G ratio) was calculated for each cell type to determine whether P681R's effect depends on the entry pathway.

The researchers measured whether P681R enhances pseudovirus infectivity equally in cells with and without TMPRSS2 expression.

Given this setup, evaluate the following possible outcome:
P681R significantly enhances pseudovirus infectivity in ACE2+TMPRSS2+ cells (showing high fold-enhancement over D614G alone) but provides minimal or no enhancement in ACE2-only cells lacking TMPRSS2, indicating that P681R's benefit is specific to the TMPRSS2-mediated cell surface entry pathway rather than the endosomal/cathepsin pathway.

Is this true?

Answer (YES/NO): NO